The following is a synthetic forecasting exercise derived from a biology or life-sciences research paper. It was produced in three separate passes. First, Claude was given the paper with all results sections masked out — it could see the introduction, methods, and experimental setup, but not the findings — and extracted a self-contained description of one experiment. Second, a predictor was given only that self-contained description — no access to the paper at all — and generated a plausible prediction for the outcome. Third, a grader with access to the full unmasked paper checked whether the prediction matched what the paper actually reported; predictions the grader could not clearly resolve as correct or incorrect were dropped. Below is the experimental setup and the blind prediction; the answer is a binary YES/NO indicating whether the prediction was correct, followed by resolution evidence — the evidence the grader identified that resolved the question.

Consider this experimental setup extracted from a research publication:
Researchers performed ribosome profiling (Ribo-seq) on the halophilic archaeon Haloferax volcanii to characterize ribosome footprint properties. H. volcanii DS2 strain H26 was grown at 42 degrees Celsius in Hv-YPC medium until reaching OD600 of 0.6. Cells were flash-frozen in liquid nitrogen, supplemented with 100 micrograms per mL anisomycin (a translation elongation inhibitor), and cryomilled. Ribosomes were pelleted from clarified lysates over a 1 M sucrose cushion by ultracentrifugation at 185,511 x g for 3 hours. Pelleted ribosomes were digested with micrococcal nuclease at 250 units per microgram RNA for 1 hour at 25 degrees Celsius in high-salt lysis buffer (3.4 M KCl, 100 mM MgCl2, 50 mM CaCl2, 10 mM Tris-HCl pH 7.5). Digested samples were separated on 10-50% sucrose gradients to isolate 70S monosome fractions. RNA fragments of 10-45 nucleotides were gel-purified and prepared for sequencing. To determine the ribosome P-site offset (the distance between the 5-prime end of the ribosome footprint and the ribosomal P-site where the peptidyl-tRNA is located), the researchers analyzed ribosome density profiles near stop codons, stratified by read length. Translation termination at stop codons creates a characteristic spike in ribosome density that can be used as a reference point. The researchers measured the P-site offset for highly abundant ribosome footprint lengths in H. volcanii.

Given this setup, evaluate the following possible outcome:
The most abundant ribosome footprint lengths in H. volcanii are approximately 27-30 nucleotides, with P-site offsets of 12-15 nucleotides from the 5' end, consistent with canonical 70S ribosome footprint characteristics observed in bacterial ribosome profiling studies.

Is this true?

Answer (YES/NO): NO